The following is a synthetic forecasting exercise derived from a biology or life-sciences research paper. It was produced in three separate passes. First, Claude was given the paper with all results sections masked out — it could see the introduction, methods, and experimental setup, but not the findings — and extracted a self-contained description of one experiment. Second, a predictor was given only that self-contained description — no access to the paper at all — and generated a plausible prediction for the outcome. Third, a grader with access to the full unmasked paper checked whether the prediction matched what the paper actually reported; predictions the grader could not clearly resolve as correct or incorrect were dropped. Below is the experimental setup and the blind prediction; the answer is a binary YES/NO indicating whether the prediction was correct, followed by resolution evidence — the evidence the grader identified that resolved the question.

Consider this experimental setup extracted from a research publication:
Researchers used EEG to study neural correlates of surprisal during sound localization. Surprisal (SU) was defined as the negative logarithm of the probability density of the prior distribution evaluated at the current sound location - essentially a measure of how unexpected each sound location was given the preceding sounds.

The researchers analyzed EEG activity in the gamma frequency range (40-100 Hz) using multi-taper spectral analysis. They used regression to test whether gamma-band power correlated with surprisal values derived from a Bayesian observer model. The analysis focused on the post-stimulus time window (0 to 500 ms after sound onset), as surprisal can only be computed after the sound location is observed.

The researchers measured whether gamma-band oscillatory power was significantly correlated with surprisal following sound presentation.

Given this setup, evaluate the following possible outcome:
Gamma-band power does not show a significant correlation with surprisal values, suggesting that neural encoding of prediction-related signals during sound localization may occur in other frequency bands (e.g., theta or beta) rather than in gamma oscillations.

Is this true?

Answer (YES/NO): NO